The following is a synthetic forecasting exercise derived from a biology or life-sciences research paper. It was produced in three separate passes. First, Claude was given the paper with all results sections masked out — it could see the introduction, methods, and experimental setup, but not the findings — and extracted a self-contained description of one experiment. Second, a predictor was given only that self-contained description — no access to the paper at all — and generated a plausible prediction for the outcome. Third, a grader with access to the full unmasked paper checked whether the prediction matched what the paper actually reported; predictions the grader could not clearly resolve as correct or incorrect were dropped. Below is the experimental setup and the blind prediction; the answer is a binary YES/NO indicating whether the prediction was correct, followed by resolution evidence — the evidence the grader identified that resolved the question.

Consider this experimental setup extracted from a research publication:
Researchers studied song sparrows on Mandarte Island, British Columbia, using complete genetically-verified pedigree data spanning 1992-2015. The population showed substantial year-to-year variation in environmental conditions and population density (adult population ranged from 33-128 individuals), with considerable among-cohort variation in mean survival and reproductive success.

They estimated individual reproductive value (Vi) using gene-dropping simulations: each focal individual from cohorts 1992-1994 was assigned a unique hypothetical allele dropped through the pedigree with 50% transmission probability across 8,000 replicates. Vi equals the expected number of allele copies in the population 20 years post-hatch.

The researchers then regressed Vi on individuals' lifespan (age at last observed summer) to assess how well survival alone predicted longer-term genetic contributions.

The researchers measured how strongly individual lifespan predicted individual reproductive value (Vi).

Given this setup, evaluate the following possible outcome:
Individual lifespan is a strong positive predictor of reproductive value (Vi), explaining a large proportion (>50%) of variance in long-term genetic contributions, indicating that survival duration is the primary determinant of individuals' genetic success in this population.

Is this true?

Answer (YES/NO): NO